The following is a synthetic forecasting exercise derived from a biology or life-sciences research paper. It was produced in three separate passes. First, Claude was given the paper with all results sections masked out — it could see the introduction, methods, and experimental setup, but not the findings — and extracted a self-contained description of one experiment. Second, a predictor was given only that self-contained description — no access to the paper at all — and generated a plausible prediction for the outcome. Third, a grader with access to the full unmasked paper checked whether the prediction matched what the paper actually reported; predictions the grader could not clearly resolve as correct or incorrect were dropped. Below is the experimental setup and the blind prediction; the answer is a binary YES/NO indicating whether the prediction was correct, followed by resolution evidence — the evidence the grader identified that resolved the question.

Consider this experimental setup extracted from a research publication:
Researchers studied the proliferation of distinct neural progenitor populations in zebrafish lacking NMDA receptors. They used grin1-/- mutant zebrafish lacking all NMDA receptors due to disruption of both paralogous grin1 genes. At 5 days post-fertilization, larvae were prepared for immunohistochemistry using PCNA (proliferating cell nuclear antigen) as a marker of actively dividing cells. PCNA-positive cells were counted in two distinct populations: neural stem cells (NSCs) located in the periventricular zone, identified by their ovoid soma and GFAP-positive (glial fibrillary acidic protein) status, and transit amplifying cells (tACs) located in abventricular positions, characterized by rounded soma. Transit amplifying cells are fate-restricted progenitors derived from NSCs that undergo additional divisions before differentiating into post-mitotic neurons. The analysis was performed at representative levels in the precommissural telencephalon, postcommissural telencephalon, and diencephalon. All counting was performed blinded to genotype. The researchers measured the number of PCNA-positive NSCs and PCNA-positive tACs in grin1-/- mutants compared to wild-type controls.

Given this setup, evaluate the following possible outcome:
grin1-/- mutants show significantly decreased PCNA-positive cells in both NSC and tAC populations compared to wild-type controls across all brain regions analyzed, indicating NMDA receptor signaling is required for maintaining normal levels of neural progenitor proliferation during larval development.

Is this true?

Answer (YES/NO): NO